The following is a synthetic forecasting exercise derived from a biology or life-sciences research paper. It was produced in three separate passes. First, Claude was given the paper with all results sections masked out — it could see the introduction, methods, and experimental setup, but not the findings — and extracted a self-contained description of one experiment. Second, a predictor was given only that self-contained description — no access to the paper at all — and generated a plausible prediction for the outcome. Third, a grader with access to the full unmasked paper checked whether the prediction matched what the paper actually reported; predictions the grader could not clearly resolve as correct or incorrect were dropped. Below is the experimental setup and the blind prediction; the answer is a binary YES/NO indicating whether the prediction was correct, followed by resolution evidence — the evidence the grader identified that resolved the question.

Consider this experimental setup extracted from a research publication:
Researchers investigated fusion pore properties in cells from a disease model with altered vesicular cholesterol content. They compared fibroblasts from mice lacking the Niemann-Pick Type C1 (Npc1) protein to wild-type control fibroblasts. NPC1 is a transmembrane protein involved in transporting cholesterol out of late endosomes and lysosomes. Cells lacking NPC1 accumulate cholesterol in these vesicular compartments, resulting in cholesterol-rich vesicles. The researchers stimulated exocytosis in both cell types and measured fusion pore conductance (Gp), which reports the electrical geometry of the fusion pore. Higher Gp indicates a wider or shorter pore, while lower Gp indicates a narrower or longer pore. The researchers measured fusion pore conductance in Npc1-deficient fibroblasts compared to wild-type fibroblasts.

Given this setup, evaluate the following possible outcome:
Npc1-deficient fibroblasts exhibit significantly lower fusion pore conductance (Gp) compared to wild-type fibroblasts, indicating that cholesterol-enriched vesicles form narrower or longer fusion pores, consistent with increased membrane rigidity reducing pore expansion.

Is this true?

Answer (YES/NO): YES